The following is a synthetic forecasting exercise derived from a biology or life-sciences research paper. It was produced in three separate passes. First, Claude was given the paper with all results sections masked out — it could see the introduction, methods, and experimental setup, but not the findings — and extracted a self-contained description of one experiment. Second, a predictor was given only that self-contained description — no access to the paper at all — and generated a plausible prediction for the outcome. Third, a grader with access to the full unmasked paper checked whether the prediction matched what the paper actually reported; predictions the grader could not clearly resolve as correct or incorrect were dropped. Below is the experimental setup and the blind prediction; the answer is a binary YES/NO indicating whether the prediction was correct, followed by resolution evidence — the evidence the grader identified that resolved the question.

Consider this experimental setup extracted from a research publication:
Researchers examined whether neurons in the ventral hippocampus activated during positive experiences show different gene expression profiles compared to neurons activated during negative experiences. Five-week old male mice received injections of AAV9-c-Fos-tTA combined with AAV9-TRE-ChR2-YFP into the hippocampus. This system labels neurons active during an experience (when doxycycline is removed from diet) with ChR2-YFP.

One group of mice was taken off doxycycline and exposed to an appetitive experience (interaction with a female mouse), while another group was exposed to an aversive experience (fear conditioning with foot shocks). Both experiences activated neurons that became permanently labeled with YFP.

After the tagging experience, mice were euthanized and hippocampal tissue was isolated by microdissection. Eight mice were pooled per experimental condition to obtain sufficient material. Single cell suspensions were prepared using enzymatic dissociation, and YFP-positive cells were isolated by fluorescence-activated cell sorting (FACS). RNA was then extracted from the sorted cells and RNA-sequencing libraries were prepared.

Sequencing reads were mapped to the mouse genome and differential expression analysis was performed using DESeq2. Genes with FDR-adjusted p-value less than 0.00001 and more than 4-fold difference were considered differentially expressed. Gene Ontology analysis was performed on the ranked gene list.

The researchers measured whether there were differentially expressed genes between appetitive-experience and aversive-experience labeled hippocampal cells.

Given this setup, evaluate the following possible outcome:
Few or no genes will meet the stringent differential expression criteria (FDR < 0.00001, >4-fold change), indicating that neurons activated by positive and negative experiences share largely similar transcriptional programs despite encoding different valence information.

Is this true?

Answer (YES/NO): NO